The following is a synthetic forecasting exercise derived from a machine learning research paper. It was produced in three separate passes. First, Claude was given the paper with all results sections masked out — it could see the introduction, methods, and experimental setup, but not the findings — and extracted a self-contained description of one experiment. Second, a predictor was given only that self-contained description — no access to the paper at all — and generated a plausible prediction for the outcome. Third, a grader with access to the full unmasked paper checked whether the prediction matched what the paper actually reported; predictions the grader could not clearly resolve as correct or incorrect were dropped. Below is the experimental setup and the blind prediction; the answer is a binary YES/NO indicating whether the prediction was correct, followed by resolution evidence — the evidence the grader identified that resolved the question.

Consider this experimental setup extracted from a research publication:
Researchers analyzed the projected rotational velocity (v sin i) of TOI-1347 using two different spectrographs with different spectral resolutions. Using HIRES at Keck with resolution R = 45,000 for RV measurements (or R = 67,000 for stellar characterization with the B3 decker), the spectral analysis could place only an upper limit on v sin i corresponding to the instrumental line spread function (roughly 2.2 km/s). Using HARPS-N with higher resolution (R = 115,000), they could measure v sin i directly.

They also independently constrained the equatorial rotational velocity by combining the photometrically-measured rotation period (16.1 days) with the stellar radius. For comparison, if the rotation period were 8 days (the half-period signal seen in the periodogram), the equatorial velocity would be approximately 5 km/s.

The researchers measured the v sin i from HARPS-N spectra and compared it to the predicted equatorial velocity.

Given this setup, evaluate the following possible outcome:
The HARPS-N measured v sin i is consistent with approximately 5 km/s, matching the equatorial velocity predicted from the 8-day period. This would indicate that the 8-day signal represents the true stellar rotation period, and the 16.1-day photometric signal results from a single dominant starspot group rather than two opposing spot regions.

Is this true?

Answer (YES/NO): NO